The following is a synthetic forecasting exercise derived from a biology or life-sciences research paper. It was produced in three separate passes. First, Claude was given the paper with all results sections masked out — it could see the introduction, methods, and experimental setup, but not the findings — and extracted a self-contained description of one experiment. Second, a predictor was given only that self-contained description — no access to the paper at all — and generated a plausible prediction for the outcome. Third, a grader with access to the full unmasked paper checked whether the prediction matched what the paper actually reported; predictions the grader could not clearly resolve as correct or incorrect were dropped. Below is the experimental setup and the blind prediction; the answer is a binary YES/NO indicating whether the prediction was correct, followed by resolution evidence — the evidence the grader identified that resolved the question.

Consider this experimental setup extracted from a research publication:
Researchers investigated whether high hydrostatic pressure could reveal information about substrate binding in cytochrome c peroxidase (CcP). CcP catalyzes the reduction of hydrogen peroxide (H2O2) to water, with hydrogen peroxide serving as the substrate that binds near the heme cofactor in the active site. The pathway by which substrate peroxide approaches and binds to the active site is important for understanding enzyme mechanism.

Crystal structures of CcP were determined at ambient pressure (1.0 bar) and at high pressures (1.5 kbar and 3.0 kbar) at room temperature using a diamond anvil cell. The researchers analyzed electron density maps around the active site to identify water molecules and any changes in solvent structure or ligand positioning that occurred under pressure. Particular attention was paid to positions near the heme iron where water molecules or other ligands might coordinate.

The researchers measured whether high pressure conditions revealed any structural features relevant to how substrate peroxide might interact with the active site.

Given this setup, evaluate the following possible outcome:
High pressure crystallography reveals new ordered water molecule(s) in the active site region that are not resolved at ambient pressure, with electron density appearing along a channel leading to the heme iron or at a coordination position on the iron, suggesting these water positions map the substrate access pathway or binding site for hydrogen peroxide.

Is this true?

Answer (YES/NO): NO